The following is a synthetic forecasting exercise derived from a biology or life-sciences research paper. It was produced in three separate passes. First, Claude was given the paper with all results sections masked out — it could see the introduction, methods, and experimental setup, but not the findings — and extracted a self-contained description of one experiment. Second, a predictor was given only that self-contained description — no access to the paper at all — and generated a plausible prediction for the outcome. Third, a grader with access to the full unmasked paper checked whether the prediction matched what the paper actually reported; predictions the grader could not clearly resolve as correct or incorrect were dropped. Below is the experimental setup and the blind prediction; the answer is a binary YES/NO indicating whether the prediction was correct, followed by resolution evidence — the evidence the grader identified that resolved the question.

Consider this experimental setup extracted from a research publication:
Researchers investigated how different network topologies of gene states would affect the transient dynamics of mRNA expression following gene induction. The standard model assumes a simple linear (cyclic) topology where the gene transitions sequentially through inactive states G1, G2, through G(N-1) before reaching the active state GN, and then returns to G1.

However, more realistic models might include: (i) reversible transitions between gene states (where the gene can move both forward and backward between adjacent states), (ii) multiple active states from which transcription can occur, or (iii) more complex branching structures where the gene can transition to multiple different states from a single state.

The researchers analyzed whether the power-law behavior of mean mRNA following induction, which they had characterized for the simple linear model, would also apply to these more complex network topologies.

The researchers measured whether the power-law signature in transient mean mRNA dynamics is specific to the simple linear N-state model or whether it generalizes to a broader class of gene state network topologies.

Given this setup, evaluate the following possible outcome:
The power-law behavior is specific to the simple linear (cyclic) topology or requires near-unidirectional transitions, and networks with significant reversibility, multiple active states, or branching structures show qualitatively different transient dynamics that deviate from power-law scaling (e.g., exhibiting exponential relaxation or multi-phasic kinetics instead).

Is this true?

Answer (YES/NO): NO